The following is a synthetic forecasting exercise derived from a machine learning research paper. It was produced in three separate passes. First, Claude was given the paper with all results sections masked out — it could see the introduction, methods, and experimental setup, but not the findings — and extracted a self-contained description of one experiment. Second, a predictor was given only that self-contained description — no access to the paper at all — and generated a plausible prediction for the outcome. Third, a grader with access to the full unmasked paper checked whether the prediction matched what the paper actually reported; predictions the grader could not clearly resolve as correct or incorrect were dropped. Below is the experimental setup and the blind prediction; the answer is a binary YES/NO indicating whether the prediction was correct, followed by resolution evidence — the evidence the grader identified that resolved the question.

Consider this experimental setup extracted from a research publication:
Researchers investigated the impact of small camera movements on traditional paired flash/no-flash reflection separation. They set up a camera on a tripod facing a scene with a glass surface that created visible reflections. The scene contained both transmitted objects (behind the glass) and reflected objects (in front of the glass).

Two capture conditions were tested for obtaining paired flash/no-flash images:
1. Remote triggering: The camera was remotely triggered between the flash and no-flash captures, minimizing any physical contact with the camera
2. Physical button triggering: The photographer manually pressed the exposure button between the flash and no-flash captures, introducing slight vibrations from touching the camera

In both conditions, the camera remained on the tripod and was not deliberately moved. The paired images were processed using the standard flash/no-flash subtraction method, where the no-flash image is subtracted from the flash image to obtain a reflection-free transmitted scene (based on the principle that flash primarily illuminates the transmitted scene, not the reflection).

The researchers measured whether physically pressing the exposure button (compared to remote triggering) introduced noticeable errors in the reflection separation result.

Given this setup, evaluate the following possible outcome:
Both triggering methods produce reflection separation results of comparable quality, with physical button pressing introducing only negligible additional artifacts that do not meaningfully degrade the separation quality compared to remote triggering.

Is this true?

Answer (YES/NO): NO